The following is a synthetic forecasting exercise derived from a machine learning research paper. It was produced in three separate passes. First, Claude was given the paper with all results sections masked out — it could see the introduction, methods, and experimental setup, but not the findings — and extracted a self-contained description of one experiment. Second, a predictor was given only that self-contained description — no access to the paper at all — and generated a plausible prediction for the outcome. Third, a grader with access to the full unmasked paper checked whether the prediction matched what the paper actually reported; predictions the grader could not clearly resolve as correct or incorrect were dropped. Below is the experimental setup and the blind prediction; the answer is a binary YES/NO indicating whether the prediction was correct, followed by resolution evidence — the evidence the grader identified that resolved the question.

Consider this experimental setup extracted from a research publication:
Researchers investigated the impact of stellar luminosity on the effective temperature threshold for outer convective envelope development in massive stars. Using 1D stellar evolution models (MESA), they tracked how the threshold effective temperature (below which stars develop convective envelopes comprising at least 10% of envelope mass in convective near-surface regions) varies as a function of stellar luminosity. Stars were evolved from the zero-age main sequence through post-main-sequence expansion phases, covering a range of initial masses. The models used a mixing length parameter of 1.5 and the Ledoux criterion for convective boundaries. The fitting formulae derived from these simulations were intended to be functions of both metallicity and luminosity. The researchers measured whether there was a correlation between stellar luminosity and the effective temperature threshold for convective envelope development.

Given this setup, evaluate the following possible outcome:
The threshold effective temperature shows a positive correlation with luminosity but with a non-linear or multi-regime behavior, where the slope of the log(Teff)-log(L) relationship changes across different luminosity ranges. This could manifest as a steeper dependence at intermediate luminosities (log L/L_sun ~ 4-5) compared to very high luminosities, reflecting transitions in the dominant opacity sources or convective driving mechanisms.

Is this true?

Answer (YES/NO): NO